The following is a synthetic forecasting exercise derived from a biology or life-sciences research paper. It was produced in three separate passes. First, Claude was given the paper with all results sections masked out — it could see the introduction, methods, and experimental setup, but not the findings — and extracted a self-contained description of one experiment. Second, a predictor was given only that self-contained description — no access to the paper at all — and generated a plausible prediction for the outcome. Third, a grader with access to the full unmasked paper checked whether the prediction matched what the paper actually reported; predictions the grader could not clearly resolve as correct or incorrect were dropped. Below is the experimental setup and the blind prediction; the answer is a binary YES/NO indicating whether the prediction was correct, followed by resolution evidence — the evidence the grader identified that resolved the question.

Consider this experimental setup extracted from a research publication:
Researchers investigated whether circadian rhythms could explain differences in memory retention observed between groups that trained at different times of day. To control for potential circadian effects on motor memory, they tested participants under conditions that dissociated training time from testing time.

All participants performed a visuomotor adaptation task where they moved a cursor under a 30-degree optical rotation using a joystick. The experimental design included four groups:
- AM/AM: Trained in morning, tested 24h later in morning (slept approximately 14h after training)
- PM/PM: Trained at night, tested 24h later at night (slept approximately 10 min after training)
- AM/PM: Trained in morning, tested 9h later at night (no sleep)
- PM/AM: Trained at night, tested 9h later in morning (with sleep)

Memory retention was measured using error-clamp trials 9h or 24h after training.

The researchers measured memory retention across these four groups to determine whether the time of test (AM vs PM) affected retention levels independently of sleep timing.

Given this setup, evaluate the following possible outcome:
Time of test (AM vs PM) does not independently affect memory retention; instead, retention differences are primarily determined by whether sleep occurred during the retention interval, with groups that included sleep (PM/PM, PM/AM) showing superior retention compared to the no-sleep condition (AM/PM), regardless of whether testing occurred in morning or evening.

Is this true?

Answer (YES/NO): NO